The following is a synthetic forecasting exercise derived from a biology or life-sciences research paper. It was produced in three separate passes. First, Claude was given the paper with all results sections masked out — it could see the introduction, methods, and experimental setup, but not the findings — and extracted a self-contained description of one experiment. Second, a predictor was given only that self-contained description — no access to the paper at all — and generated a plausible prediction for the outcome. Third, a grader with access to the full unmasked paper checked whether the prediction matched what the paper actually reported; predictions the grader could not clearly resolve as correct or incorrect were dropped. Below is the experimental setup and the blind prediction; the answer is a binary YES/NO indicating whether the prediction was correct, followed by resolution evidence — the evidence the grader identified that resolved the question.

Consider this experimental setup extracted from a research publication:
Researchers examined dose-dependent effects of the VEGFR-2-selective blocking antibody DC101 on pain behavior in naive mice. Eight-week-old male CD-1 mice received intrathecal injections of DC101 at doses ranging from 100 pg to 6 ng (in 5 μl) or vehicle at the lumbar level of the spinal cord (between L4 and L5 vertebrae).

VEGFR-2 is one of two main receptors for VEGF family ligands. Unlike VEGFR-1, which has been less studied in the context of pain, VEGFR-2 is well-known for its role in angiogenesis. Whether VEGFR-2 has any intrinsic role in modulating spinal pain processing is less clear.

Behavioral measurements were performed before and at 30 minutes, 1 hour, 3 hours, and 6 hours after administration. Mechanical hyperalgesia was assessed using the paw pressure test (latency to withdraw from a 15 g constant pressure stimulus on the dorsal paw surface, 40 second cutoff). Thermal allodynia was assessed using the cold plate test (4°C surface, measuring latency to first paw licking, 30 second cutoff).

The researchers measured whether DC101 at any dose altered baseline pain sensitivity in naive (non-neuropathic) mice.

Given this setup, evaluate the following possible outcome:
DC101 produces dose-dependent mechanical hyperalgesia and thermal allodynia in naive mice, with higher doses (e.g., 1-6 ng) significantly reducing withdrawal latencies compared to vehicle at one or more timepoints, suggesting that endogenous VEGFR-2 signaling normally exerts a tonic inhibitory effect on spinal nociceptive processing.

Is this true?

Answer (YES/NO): NO